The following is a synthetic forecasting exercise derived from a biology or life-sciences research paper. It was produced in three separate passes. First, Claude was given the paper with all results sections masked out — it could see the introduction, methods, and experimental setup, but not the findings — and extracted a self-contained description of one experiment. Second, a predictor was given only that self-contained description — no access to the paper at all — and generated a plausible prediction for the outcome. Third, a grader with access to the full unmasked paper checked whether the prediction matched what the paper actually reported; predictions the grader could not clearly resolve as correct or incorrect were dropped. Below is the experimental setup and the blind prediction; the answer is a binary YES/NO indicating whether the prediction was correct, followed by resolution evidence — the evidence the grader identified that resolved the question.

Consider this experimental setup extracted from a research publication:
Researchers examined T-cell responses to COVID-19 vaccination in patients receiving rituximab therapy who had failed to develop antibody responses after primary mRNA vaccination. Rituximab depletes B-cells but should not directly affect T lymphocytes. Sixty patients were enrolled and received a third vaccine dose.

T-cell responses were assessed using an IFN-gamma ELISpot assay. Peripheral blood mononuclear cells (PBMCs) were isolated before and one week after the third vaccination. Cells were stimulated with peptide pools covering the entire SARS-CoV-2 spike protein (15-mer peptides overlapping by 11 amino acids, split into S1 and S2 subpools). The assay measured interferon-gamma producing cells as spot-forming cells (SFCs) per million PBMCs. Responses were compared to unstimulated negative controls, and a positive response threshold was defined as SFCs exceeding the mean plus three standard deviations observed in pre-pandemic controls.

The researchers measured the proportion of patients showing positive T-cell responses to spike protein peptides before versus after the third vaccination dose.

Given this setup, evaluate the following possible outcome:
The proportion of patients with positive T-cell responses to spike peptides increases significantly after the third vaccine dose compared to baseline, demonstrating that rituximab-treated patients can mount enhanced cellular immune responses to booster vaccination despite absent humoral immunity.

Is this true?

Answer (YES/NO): YES